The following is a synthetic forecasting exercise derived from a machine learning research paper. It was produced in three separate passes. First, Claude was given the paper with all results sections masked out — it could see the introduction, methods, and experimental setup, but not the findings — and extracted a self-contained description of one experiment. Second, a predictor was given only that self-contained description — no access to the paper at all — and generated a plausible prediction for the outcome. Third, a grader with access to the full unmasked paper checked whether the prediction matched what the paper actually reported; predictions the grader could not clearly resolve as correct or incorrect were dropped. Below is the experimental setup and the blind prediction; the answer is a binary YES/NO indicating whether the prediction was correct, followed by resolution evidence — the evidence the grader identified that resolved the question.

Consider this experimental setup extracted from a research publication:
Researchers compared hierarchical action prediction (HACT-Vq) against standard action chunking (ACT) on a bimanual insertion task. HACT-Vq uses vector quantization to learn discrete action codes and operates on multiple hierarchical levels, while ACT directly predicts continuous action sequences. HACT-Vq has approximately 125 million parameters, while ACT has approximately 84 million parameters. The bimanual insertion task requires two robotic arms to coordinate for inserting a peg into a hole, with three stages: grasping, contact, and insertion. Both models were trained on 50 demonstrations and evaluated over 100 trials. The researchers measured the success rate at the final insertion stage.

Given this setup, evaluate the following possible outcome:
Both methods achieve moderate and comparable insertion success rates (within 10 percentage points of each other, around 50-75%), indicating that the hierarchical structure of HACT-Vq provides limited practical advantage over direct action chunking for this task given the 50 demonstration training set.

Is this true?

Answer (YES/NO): NO